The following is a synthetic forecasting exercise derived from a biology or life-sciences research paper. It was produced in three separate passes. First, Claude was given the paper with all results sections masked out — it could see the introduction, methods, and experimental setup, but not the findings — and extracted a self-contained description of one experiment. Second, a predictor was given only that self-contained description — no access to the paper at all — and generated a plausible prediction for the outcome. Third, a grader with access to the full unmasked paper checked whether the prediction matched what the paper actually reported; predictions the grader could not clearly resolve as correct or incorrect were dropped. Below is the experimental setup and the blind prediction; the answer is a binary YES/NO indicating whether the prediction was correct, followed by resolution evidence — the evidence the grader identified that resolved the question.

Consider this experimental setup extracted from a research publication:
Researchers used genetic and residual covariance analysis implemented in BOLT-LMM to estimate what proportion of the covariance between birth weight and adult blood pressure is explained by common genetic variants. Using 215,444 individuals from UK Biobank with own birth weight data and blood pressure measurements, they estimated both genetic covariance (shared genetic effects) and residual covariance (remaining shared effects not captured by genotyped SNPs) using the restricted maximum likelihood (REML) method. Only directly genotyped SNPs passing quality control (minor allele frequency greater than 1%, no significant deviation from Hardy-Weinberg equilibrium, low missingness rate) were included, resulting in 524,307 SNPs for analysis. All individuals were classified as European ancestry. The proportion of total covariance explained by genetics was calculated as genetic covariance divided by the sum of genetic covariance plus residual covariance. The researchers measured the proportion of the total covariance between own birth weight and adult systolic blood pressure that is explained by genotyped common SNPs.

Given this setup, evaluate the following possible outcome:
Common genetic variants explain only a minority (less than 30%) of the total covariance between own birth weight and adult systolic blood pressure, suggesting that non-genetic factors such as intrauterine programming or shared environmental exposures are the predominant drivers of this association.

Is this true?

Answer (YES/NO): NO